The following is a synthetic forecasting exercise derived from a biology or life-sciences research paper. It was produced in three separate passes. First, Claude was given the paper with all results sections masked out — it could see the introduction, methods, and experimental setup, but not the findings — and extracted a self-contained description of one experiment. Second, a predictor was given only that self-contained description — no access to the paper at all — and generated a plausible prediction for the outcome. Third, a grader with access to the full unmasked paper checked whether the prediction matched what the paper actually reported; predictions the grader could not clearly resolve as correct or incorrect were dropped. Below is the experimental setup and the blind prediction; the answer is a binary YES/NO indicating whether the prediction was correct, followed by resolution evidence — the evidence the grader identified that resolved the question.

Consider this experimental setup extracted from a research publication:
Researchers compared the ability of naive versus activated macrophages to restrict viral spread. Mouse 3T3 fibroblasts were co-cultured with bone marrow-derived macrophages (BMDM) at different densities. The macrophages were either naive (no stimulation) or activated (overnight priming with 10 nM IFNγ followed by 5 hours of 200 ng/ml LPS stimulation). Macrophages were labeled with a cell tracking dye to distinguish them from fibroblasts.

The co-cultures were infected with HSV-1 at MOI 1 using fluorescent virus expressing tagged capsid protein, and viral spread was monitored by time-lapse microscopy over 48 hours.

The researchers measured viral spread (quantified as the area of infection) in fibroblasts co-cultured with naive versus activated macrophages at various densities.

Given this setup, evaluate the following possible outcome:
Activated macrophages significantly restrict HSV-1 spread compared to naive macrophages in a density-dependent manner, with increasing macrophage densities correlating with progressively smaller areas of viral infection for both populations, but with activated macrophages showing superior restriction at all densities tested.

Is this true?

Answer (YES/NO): NO